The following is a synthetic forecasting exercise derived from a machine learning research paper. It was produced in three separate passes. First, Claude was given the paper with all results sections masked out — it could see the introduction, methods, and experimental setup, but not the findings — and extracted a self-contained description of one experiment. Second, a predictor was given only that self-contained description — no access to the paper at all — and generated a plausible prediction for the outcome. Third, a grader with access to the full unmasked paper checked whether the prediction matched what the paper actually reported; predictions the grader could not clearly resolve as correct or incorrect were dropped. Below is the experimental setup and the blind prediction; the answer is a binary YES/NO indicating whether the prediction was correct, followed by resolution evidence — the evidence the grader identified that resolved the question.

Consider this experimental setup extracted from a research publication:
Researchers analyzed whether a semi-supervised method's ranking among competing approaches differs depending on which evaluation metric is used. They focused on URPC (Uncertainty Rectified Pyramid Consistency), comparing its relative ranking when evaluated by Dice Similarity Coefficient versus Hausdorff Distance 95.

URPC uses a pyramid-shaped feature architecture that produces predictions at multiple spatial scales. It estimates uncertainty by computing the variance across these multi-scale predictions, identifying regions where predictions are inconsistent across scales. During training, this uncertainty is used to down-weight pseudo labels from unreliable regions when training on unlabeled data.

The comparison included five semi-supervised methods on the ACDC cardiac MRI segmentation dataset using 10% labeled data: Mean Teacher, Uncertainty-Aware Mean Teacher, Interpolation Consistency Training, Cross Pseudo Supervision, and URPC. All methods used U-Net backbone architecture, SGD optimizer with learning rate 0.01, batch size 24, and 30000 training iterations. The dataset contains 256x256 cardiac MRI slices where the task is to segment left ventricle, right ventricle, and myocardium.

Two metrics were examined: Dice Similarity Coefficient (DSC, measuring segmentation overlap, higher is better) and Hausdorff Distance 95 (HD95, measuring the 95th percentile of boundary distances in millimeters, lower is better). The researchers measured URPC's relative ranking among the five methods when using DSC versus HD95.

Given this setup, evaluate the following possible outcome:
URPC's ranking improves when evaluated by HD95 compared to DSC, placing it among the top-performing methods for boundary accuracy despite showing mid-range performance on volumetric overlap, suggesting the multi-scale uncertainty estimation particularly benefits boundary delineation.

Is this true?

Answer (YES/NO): YES